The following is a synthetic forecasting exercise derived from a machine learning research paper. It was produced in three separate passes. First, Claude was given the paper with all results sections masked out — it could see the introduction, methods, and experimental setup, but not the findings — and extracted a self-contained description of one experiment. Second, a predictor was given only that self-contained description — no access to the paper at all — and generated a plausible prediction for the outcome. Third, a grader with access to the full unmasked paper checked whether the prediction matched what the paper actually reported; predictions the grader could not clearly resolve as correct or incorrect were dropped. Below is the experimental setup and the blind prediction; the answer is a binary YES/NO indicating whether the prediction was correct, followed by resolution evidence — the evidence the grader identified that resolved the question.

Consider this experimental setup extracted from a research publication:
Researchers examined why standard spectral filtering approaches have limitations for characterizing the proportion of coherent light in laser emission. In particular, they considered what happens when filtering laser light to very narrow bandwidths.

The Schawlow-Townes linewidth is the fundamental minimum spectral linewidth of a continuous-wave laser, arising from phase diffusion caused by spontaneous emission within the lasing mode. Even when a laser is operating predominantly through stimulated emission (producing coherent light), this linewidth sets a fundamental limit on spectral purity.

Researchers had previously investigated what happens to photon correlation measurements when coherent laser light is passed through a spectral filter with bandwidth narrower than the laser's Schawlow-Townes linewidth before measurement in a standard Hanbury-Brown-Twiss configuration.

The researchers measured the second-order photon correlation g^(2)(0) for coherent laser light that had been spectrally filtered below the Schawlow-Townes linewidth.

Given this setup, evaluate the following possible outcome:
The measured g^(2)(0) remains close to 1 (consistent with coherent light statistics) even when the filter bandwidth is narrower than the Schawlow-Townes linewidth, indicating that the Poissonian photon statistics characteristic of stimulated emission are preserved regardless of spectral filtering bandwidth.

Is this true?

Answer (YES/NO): NO